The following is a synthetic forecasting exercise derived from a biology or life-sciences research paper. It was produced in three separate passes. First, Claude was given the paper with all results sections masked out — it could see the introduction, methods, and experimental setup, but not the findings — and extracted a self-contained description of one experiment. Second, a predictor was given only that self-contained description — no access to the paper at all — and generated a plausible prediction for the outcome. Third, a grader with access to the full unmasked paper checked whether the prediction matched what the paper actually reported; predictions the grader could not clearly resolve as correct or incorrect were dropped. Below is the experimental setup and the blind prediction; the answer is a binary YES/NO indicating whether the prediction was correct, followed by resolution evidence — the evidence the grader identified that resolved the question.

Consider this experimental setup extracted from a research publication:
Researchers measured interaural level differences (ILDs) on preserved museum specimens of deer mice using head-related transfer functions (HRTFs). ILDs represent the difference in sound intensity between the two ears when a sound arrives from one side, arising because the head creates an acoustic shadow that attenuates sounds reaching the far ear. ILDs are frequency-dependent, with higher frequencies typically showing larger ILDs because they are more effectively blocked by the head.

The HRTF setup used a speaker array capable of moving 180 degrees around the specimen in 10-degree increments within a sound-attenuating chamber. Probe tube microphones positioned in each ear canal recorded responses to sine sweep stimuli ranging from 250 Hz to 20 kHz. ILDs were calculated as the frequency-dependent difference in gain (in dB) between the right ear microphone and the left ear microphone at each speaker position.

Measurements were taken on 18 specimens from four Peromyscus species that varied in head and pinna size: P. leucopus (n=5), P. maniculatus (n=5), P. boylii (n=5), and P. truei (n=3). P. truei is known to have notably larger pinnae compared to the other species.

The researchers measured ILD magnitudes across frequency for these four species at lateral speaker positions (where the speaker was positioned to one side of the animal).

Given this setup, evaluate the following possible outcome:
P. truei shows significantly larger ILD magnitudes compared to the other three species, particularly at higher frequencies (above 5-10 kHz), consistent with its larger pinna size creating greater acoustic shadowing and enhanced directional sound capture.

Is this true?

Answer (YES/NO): NO